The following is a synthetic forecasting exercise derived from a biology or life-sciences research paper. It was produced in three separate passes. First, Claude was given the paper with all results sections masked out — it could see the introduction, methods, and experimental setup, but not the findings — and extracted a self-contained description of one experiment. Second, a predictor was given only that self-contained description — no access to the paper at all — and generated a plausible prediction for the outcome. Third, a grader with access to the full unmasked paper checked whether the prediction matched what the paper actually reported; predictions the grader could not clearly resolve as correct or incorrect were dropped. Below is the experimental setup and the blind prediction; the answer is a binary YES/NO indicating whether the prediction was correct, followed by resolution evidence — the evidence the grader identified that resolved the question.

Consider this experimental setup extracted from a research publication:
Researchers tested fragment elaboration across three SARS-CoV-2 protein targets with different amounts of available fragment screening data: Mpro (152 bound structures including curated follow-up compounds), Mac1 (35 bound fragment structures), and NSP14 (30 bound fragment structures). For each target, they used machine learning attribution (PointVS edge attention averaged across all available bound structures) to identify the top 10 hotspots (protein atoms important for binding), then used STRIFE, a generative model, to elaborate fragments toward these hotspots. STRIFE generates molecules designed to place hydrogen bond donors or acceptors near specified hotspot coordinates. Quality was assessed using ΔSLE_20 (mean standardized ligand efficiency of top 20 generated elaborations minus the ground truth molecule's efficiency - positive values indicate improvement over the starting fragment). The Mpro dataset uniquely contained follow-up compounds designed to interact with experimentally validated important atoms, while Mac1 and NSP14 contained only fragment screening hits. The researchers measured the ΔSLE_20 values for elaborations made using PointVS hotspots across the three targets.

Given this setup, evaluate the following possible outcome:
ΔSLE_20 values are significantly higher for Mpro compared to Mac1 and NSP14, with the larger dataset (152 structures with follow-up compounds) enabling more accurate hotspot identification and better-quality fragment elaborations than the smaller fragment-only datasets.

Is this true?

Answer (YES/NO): NO